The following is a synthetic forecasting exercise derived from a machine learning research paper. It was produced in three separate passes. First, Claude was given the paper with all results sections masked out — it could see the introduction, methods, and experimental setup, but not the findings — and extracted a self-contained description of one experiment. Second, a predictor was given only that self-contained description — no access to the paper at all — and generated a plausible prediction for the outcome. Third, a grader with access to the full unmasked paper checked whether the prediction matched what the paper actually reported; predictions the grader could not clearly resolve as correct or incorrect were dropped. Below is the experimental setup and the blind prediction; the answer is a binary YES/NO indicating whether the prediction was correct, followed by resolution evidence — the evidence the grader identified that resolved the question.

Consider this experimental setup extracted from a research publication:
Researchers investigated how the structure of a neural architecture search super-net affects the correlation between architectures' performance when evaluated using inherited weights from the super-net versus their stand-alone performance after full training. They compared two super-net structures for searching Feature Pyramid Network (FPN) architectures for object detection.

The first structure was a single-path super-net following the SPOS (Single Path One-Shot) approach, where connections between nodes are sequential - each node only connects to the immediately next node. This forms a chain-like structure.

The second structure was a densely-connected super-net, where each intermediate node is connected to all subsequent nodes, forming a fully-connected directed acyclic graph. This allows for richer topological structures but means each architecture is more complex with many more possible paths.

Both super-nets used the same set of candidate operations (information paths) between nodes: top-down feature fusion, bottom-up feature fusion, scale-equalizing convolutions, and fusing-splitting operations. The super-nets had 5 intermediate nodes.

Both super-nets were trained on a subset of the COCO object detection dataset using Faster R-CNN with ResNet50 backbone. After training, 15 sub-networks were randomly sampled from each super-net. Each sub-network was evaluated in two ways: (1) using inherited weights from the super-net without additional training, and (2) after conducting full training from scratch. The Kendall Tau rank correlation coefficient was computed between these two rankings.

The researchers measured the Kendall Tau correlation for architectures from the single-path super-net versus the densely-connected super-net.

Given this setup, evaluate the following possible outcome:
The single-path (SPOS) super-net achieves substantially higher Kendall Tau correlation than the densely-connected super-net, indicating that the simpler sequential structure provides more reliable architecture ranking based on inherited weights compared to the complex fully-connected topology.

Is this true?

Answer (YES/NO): YES